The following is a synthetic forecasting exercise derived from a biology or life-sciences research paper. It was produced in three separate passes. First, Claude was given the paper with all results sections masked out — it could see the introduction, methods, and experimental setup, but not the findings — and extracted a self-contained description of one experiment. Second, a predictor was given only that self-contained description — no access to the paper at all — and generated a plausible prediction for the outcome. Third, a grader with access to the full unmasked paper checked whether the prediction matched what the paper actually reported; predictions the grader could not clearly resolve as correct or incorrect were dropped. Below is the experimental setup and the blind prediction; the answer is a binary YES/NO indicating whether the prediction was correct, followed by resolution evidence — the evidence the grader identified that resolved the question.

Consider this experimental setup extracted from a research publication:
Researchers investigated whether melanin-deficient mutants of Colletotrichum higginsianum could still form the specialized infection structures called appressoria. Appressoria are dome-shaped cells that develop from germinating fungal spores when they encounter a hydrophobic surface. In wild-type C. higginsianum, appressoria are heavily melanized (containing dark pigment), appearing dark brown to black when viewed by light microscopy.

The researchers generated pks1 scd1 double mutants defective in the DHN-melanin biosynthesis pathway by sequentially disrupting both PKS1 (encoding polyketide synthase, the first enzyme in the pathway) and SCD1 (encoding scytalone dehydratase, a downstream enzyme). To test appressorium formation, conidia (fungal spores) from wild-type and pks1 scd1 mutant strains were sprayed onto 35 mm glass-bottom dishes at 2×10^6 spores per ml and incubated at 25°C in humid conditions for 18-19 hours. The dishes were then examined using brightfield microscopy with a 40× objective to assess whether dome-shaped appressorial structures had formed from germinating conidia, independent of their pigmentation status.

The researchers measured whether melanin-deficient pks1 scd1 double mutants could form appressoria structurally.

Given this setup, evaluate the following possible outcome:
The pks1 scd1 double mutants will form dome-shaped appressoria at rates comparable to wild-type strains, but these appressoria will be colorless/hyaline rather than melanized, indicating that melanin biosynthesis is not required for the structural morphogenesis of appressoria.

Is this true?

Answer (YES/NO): YES